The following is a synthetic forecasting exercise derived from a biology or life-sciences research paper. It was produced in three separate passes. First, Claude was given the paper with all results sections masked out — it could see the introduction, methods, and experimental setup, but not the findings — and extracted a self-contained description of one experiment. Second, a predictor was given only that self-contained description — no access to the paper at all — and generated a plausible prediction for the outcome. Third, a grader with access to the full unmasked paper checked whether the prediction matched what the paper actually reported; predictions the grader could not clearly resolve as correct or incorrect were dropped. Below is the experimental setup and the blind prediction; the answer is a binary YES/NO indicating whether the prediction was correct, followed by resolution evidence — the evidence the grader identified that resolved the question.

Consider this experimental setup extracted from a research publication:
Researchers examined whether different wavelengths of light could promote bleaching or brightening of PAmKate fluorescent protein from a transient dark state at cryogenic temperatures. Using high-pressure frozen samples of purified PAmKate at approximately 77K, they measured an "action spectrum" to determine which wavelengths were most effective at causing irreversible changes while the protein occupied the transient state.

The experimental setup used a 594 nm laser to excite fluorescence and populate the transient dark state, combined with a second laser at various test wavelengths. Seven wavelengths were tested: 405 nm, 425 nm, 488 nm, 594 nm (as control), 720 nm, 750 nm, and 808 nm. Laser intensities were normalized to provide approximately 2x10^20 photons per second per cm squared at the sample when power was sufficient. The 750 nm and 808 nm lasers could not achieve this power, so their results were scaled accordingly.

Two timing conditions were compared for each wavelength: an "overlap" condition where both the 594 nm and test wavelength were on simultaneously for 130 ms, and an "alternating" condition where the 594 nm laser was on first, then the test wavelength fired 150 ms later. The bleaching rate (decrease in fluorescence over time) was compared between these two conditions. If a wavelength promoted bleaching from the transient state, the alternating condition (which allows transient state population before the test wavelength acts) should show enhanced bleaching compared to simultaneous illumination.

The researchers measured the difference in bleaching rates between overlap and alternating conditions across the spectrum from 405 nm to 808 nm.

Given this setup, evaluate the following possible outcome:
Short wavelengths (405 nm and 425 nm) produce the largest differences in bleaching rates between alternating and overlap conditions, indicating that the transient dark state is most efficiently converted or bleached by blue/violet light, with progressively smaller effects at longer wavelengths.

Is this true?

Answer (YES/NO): NO